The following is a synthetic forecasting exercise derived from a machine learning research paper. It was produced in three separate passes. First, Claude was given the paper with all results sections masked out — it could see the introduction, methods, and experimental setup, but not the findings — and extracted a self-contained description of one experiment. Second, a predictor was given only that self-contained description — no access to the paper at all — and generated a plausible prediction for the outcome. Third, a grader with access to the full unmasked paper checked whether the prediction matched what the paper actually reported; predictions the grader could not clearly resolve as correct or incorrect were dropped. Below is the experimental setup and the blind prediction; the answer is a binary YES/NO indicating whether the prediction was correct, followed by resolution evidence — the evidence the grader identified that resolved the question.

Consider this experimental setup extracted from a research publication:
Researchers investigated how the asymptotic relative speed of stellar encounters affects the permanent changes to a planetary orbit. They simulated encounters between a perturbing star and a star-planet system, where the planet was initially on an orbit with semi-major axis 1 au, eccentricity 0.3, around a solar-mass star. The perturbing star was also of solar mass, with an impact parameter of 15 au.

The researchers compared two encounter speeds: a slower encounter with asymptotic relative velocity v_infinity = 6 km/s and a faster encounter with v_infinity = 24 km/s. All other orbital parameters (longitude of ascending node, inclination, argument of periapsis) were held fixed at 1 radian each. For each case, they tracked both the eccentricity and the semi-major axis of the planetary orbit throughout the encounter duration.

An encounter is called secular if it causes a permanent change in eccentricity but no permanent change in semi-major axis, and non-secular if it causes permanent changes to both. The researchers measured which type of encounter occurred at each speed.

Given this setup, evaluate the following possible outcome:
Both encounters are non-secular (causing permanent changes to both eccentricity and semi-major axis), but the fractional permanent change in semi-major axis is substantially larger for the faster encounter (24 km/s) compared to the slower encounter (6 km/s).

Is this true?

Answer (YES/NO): NO